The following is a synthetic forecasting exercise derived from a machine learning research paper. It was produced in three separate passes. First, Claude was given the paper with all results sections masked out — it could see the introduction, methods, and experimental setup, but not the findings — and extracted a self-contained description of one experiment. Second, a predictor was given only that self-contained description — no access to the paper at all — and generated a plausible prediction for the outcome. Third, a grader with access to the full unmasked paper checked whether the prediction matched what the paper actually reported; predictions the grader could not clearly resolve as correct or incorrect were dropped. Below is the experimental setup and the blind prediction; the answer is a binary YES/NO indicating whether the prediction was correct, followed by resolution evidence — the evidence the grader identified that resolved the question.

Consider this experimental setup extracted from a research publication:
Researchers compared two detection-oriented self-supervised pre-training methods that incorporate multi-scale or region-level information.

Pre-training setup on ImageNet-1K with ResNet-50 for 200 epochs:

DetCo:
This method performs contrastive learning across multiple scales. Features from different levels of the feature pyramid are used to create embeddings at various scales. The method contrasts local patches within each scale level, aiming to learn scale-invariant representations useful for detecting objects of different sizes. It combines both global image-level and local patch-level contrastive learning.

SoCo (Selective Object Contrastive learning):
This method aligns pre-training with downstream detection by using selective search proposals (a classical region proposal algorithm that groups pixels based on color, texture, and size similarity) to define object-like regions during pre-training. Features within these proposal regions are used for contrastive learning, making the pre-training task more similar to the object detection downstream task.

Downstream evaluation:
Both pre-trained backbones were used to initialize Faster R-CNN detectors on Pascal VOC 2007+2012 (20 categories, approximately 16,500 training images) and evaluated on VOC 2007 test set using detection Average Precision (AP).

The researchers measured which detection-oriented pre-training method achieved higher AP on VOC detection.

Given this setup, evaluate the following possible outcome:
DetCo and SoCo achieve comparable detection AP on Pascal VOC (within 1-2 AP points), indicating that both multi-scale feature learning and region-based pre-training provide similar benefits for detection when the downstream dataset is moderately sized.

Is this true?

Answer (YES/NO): YES